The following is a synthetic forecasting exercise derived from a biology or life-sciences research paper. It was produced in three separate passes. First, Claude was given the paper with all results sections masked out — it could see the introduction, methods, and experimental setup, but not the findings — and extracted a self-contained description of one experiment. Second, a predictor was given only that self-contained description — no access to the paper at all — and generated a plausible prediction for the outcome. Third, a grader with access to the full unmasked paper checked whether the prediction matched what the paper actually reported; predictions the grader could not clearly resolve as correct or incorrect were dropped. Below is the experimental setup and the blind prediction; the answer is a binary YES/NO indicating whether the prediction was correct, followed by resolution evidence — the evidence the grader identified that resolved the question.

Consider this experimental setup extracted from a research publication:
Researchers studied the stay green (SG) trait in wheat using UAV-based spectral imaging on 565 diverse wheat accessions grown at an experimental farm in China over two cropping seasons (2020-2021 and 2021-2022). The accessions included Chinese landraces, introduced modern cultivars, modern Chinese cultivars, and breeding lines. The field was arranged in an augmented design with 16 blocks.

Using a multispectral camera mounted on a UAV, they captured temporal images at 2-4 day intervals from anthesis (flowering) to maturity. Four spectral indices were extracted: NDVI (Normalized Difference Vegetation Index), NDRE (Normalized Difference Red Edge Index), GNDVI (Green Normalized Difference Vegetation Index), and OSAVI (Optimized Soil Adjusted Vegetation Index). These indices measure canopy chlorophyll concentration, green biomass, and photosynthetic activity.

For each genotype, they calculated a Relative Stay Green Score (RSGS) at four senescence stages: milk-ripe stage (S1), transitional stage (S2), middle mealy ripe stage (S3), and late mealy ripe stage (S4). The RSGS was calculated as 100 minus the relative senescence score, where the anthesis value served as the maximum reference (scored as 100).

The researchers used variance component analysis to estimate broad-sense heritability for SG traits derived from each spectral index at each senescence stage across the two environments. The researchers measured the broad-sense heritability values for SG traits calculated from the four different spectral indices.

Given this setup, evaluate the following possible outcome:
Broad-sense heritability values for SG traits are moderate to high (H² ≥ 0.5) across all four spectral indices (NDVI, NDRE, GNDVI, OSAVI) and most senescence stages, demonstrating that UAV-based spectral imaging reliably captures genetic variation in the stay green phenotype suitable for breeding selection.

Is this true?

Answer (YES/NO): NO